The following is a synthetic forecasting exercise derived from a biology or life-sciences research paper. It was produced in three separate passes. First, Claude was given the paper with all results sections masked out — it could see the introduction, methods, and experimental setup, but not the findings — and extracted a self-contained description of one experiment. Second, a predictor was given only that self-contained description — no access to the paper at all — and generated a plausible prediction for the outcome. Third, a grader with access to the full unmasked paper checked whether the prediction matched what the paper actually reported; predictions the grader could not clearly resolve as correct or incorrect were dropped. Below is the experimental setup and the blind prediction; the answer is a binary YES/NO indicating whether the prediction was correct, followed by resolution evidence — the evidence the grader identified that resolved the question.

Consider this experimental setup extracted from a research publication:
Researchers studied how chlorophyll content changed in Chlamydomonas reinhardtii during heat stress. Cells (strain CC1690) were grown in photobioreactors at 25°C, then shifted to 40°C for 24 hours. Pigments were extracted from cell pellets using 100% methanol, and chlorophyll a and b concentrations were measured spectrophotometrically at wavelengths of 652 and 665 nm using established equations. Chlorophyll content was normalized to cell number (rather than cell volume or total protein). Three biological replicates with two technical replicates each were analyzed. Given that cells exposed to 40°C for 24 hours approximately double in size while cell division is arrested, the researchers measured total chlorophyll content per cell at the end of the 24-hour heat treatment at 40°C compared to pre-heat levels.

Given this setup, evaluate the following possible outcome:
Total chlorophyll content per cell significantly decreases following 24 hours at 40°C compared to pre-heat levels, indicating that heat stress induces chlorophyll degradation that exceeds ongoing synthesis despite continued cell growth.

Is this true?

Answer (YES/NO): NO